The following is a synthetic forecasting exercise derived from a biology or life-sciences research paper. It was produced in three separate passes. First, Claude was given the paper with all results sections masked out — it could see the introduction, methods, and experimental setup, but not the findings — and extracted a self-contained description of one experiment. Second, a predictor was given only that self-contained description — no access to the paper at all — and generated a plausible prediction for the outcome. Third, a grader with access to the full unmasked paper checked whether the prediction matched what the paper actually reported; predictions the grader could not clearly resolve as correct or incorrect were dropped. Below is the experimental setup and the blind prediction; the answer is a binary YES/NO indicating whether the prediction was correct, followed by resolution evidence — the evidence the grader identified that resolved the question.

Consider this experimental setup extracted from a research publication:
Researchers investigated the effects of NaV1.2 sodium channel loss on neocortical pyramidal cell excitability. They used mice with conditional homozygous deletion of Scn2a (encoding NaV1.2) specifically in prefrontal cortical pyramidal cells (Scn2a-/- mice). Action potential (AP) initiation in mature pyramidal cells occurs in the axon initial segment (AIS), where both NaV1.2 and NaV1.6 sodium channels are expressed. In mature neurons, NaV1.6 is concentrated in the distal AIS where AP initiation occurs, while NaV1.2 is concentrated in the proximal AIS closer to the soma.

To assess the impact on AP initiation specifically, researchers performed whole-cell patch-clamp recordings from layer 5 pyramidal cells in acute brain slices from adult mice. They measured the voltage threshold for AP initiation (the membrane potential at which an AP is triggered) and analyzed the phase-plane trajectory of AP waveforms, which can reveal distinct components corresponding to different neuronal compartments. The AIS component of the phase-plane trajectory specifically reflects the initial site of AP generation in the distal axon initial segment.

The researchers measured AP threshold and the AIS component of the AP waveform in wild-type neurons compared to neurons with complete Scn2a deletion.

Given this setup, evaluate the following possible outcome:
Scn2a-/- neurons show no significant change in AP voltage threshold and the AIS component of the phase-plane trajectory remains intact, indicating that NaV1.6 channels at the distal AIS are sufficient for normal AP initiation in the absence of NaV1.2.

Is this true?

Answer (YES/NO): YES